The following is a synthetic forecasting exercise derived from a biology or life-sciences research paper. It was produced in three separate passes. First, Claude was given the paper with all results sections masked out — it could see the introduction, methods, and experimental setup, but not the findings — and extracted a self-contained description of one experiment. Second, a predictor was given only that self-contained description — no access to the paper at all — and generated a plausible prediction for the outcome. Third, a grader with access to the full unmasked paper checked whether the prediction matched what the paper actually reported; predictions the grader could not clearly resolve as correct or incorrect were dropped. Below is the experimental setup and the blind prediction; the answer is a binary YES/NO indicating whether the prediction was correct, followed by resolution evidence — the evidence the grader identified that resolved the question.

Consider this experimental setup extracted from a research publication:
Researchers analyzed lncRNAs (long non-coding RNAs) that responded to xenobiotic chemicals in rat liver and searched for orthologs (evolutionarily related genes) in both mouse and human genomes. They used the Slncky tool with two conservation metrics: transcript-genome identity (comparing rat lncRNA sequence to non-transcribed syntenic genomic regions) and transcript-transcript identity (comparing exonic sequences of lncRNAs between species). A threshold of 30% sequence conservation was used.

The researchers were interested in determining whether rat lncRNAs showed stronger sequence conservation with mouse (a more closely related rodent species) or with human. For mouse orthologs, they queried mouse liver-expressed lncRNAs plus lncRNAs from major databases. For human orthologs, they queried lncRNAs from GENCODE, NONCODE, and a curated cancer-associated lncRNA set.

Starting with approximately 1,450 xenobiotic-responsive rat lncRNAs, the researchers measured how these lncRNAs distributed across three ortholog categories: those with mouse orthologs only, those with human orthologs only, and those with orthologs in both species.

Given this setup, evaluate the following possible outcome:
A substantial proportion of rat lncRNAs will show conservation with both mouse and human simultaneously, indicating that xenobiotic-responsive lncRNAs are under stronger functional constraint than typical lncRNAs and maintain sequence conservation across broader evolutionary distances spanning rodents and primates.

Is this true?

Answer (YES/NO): YES